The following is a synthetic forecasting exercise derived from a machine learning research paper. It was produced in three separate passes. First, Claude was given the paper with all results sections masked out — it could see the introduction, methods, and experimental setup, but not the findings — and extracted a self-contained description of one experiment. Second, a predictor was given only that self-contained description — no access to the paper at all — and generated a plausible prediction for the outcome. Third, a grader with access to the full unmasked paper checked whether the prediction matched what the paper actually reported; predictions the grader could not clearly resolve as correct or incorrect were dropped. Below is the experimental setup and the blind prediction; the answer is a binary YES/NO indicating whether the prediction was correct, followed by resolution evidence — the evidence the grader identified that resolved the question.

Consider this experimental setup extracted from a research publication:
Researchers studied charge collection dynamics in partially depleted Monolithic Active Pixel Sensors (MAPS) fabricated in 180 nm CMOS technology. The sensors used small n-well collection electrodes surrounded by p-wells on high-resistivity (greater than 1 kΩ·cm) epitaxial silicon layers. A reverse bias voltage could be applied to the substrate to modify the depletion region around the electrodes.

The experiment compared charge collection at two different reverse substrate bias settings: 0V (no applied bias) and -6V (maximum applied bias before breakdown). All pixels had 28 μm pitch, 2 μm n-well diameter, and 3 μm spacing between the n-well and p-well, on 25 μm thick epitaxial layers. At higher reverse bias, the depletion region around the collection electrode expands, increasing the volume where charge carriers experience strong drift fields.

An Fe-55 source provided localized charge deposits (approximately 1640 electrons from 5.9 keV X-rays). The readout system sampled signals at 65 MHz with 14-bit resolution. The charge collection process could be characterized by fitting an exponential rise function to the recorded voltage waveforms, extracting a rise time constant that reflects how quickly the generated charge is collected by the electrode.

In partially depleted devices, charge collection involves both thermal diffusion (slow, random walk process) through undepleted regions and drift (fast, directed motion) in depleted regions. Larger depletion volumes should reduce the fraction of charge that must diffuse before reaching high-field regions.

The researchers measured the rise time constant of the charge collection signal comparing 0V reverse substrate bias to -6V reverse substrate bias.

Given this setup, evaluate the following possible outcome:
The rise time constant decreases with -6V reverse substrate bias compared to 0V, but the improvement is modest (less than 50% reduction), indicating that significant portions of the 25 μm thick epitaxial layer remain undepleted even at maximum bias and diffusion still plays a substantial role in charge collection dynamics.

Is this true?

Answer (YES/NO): NO